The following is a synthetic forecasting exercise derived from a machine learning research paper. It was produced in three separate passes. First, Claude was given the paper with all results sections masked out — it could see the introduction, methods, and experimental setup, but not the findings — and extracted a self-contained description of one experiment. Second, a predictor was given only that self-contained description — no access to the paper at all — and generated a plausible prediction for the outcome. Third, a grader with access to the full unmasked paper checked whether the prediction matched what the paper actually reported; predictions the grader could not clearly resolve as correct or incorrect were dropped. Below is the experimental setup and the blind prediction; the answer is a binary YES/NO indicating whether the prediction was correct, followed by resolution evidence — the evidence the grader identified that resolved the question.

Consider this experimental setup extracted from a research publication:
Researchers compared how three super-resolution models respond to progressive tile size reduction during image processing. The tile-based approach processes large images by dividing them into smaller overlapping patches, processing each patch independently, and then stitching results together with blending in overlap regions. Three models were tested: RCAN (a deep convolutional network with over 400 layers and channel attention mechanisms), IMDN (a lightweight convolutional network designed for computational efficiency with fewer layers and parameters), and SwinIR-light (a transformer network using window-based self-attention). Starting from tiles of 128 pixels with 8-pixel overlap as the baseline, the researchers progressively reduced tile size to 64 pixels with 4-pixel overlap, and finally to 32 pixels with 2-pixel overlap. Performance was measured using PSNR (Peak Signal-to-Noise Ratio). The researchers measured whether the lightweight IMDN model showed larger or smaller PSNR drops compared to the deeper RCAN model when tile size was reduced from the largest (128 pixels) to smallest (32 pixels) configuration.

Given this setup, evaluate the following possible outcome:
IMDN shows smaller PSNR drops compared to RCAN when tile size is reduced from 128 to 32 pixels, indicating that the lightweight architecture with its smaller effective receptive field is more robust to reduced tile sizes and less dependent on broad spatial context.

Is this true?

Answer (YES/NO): NO